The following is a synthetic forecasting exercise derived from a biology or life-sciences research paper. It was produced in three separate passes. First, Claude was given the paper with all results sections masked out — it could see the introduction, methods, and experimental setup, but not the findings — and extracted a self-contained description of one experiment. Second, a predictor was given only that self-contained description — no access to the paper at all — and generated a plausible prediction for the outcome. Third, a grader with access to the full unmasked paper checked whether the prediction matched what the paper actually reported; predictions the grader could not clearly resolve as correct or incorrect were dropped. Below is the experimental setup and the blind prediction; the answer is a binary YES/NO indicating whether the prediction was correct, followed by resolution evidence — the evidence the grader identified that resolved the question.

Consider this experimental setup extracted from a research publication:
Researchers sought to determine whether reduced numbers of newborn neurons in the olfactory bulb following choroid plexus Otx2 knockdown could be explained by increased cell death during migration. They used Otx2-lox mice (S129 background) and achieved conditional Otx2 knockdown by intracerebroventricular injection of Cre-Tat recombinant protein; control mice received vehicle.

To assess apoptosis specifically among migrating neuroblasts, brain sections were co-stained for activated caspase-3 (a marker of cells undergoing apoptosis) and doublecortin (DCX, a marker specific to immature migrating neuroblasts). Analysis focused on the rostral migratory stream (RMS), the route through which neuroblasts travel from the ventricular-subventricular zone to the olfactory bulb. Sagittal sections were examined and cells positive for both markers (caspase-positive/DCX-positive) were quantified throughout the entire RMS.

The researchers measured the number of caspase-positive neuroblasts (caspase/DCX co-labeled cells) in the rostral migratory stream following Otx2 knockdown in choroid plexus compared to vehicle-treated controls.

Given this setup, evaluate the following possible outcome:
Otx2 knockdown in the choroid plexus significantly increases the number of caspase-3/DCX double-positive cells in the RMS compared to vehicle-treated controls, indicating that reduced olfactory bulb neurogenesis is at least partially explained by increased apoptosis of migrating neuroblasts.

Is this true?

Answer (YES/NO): NO